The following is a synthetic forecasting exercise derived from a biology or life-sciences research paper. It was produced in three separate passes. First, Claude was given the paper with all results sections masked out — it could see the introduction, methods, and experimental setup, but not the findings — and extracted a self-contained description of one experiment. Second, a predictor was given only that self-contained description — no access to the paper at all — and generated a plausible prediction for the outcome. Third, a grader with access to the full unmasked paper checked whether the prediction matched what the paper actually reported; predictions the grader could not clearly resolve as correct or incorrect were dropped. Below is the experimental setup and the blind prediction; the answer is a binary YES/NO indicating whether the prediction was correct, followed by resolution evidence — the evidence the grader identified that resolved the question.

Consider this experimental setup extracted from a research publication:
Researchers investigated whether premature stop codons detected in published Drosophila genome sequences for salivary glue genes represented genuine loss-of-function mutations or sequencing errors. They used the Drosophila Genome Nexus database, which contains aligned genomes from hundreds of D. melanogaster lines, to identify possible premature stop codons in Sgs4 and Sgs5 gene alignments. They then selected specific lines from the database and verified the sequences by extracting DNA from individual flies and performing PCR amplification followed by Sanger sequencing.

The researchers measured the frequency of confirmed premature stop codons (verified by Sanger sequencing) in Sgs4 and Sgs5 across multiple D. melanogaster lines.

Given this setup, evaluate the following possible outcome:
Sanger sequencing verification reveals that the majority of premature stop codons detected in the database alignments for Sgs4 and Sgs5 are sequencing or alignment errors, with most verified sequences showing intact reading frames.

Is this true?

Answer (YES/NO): NO